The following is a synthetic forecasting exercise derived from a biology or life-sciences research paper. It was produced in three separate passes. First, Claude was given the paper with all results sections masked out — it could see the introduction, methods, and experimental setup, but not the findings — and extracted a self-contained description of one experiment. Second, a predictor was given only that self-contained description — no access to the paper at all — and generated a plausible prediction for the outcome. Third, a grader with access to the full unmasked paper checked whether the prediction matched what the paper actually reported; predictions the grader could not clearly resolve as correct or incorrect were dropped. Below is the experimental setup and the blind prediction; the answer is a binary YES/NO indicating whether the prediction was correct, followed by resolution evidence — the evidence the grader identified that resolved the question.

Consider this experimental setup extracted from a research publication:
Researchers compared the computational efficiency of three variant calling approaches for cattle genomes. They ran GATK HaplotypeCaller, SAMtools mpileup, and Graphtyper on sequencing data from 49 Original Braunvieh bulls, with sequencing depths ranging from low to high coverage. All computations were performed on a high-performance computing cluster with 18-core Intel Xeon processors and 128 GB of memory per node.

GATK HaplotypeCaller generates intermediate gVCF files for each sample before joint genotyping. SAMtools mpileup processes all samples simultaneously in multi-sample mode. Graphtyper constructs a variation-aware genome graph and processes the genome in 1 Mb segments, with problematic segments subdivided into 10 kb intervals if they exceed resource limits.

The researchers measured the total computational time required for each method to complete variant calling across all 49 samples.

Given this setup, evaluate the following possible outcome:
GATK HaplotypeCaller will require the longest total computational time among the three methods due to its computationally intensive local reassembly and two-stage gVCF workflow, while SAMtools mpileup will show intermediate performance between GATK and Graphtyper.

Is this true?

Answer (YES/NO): NO